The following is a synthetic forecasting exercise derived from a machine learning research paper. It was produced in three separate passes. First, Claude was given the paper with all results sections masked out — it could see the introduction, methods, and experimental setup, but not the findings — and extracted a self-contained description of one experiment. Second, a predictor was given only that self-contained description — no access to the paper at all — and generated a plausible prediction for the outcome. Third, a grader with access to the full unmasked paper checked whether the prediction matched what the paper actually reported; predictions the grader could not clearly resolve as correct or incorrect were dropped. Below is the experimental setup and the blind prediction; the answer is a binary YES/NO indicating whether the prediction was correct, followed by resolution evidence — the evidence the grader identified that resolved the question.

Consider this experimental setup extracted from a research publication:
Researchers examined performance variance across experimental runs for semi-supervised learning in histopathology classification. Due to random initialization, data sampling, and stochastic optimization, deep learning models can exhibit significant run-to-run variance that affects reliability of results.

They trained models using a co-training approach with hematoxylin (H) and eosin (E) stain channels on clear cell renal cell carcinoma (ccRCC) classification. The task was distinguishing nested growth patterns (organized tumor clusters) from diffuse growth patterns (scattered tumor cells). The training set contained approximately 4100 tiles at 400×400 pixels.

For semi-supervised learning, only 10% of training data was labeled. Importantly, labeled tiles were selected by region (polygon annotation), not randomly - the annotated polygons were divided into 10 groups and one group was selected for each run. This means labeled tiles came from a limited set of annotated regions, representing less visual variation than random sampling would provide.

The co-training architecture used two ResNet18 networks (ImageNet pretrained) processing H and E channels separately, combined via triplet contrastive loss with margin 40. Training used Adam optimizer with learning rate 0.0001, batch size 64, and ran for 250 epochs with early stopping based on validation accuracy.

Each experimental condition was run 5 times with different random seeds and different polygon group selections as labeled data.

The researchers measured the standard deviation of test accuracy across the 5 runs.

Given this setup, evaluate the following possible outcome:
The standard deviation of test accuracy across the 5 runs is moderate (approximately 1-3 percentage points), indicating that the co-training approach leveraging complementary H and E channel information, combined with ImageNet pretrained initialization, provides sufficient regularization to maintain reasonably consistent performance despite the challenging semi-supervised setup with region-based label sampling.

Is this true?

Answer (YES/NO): YES